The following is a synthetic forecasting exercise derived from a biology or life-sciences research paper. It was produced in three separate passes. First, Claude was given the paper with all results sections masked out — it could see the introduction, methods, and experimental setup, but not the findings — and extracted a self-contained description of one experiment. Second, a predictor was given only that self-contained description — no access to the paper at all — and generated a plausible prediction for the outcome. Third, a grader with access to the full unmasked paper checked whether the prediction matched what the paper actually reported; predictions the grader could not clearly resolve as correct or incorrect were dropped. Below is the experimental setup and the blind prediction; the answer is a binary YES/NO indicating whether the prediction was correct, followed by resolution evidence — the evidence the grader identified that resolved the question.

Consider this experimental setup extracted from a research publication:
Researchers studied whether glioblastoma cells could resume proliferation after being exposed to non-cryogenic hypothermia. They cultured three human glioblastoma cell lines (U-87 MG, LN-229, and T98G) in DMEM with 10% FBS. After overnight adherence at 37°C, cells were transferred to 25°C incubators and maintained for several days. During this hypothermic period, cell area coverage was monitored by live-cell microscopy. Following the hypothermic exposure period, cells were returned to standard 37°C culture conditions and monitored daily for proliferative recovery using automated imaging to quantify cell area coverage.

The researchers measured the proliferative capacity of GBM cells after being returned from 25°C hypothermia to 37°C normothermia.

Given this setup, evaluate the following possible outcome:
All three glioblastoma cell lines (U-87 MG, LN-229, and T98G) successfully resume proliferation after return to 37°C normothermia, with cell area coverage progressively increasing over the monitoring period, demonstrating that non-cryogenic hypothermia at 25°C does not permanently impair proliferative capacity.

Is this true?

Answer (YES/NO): NO